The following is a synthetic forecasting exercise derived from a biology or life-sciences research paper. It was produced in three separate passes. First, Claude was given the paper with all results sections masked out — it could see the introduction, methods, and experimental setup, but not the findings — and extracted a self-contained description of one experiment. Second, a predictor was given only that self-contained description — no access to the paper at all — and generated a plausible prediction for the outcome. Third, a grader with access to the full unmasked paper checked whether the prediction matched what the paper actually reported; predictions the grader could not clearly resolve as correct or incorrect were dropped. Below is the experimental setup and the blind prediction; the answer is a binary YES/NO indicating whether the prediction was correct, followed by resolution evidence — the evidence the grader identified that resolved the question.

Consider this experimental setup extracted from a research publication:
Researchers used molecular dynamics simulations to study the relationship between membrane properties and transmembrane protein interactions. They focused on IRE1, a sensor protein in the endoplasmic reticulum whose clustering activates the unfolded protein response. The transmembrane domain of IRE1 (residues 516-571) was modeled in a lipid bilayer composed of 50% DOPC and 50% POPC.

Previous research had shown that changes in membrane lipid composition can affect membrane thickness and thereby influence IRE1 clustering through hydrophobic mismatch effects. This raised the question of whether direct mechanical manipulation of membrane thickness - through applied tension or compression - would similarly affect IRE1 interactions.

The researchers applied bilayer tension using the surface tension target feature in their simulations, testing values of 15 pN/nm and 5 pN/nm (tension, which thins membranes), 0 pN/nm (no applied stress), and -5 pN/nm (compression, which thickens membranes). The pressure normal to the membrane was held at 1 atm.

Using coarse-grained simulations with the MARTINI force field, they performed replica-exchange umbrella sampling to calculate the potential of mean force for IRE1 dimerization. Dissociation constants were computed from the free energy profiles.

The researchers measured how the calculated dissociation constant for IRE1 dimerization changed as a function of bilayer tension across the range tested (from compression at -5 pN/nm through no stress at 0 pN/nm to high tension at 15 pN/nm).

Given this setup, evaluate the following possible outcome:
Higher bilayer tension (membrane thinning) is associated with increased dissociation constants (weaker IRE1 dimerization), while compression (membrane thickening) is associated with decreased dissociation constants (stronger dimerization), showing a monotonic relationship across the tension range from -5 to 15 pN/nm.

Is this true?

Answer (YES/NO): NO